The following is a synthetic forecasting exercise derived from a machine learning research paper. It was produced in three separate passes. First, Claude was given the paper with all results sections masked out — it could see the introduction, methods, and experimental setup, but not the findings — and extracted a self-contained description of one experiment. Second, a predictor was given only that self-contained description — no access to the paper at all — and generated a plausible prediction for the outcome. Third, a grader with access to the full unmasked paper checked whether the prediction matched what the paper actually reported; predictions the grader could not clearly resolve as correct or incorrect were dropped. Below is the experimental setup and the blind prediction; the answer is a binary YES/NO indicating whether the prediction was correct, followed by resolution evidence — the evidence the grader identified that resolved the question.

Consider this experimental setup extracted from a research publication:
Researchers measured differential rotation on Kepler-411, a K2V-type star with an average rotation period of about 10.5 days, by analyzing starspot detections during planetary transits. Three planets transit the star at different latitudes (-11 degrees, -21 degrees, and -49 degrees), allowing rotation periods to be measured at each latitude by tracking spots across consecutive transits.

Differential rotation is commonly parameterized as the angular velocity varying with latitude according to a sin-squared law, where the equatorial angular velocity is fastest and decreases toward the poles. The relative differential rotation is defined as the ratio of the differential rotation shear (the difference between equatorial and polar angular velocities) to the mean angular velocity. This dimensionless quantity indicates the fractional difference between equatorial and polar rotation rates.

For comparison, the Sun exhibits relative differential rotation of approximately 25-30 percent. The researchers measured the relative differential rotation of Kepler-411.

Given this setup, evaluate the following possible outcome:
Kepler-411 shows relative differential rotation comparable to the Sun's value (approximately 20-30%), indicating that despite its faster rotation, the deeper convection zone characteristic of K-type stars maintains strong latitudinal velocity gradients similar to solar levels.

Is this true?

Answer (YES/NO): NO